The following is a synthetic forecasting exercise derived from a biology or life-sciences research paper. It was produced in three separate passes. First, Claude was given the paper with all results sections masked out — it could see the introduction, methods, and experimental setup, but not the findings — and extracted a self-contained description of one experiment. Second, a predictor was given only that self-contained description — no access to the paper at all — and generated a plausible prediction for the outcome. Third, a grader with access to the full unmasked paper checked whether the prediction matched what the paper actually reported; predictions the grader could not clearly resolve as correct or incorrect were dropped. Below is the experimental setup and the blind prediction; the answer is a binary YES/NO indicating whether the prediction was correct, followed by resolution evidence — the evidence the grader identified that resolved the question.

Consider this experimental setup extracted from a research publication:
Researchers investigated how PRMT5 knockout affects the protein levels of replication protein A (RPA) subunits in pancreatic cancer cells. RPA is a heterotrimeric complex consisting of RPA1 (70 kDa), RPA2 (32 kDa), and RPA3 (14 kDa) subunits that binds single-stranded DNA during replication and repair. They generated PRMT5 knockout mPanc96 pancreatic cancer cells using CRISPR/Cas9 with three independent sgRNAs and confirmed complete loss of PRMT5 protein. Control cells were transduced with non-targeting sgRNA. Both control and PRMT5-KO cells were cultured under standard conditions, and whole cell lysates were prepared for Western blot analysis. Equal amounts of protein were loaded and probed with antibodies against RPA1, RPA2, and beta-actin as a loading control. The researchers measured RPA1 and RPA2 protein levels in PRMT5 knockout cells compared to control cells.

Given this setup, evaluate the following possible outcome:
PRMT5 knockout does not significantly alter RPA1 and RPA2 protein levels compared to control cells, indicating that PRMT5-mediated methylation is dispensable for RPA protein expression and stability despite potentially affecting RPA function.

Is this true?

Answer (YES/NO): NO